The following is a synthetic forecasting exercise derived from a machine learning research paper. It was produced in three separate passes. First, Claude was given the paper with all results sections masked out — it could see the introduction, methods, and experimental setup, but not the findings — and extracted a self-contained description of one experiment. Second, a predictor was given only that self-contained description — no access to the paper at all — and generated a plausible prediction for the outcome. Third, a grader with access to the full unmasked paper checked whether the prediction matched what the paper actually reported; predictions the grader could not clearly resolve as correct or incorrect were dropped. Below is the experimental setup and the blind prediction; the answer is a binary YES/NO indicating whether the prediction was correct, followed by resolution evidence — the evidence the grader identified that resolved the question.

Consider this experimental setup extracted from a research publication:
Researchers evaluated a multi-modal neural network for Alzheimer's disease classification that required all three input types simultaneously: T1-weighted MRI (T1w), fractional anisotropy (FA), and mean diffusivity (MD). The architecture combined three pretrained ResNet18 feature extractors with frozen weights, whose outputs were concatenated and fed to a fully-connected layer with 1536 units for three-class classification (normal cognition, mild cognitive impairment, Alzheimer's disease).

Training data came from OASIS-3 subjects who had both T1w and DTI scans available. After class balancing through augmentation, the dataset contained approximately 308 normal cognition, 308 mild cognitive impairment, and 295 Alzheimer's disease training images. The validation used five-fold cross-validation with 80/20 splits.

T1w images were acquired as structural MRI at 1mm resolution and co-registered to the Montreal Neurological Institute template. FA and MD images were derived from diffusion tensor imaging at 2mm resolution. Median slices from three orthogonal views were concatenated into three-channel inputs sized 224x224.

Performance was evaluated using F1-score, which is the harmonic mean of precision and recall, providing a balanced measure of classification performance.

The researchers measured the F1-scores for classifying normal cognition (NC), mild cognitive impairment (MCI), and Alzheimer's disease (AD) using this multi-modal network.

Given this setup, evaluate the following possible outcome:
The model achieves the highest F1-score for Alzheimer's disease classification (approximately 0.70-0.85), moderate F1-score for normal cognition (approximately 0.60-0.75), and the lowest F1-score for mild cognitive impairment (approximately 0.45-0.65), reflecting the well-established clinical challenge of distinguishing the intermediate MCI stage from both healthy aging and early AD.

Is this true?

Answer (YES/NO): NO